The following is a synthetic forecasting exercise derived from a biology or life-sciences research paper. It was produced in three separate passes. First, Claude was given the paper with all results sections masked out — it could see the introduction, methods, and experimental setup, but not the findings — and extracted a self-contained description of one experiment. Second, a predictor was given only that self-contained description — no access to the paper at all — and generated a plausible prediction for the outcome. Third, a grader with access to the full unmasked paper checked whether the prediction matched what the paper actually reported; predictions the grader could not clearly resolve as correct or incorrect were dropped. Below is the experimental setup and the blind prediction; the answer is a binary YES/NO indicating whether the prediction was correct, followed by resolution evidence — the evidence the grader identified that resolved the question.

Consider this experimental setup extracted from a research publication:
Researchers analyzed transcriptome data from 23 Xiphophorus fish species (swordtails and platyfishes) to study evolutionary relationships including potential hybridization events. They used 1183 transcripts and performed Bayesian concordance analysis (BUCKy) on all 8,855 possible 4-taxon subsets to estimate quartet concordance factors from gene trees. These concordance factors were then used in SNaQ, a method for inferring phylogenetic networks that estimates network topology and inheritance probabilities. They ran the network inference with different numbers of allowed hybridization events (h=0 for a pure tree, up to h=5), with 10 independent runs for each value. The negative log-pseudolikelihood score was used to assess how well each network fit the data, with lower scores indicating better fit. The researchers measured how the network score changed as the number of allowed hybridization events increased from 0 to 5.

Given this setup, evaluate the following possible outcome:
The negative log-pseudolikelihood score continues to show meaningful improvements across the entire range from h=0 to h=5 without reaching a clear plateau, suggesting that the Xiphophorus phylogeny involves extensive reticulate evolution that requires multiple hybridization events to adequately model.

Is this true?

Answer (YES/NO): NO